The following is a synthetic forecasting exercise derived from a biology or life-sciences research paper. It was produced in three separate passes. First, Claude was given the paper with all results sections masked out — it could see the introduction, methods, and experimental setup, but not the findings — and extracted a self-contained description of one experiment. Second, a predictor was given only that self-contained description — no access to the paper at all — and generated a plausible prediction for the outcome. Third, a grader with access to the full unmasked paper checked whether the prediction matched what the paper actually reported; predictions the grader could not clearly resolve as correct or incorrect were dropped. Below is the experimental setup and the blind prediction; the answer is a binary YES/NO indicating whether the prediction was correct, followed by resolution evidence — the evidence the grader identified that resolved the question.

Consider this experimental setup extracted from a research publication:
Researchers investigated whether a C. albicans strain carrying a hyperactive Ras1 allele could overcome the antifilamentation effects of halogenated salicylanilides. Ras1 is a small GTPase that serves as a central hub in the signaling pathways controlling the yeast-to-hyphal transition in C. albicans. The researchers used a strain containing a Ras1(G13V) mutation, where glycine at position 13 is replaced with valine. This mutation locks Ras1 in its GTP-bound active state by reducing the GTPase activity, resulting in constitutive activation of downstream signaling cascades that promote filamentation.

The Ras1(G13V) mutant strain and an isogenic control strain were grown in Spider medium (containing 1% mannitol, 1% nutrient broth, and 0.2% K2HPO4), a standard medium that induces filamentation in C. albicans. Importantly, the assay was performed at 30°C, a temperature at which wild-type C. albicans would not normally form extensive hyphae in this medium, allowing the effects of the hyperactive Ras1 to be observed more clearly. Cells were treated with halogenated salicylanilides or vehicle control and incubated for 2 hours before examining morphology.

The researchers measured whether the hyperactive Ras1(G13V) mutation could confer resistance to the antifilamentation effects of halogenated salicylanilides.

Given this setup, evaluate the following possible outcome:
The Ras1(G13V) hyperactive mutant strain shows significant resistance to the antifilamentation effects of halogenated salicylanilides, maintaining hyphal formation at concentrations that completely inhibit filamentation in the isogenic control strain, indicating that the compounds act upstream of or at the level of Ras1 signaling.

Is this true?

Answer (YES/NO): NO